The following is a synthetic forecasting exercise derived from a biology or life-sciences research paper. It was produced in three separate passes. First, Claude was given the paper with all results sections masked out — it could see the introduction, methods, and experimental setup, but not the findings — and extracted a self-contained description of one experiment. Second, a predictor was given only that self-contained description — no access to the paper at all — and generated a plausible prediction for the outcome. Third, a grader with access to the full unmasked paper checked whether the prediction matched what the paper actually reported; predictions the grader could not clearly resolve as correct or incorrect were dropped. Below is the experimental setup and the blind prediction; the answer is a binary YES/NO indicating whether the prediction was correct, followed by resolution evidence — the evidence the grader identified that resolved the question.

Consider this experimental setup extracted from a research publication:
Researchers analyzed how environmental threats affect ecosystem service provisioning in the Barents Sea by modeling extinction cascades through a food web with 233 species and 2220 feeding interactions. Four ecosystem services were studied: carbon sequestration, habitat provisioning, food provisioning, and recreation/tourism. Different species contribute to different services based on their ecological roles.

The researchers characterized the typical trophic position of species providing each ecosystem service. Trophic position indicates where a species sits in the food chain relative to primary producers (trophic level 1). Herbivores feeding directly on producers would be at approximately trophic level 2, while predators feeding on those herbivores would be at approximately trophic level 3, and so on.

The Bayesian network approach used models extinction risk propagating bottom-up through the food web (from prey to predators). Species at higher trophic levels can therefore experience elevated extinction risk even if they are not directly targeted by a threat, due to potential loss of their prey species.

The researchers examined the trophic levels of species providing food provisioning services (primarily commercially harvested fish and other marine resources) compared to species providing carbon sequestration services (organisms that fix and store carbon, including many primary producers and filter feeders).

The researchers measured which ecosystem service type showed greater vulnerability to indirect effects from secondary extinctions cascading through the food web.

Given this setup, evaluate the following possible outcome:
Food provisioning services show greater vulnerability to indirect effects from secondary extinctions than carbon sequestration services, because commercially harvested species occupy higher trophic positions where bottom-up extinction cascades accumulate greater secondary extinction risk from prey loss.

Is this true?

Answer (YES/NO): YES